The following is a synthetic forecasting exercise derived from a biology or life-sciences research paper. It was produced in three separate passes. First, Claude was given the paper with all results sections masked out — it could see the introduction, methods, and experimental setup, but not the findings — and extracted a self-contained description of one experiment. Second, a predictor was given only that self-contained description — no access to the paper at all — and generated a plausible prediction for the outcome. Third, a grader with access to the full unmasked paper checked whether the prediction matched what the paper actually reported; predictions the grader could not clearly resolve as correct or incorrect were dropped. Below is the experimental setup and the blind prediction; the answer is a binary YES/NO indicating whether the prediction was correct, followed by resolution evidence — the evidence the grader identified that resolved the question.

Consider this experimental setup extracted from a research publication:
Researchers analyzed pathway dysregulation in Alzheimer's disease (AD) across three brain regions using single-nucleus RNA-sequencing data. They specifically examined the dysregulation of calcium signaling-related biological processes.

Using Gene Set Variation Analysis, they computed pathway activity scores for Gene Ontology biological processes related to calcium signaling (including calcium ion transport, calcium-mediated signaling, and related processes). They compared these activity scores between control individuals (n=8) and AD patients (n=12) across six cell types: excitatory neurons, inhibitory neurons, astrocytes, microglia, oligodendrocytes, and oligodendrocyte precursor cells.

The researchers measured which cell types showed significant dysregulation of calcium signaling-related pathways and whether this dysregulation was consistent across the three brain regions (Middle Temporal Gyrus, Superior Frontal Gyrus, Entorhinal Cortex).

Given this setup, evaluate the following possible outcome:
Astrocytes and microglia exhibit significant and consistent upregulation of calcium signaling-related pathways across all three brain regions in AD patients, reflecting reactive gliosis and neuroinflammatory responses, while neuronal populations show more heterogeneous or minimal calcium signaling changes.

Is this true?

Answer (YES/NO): NO